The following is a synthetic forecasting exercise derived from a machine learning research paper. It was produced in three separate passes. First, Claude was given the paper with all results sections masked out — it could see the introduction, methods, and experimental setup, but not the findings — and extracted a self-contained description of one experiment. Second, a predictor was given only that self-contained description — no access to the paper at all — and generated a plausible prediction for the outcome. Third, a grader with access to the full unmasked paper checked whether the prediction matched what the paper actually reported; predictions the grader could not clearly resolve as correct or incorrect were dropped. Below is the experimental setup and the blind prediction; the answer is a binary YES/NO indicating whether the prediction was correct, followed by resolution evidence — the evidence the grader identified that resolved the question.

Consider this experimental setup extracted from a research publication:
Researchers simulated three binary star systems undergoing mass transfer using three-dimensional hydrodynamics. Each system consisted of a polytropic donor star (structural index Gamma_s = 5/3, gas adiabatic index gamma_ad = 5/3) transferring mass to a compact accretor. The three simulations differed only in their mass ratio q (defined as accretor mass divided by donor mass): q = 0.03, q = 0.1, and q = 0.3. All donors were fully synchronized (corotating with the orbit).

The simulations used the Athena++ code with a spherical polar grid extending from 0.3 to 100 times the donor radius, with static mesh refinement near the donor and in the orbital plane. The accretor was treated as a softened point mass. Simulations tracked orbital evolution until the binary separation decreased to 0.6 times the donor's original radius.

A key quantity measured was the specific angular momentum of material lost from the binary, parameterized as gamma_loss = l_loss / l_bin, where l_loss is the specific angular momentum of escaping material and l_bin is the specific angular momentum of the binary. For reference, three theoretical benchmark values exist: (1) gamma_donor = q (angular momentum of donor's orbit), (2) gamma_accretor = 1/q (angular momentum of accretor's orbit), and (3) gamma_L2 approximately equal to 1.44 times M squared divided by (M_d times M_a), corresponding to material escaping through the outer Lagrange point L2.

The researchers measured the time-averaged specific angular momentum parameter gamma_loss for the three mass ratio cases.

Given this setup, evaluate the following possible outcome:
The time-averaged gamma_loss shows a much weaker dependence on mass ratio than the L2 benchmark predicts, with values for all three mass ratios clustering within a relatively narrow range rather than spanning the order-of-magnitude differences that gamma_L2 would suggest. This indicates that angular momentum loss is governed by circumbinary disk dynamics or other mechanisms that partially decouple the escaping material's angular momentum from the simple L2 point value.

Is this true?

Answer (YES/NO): NO